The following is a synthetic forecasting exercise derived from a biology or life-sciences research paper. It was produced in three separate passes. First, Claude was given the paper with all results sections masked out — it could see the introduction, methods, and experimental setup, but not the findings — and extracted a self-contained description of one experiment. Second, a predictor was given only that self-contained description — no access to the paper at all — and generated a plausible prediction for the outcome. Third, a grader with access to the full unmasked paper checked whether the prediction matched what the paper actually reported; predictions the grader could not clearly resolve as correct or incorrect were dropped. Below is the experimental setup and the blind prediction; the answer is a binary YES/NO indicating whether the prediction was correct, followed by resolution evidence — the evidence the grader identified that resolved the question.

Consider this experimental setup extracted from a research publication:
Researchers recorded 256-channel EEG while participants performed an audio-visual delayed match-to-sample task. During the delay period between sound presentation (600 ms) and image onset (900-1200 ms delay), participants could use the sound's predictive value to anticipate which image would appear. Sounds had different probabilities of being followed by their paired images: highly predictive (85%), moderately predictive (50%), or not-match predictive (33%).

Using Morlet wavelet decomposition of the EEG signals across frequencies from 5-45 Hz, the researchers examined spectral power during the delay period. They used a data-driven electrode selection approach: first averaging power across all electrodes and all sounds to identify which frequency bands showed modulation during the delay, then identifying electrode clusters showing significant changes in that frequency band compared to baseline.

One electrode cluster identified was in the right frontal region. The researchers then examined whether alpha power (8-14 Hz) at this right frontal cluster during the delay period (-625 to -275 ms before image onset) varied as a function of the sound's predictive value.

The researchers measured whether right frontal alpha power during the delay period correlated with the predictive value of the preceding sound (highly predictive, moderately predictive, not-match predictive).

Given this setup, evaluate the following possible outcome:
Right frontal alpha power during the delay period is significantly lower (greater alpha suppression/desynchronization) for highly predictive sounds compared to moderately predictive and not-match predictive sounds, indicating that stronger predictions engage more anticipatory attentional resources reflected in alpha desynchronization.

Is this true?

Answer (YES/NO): YES